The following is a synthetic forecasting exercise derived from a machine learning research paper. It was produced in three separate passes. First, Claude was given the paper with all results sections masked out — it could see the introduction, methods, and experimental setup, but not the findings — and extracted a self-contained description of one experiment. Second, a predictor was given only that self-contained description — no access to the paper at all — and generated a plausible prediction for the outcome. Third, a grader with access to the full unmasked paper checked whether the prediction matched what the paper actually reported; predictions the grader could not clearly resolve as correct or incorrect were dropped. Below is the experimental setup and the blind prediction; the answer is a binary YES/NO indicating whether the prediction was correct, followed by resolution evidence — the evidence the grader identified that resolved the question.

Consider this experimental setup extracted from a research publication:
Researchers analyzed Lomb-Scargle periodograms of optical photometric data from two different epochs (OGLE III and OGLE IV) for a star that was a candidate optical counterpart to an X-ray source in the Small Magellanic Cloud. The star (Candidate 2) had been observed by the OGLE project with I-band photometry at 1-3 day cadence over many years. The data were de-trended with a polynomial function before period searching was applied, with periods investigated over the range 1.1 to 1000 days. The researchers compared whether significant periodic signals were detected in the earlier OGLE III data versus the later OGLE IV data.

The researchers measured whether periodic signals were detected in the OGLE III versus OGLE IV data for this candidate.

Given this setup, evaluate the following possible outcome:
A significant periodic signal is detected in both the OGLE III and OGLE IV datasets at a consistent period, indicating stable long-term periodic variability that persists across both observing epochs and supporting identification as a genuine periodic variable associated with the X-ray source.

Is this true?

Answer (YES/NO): NO